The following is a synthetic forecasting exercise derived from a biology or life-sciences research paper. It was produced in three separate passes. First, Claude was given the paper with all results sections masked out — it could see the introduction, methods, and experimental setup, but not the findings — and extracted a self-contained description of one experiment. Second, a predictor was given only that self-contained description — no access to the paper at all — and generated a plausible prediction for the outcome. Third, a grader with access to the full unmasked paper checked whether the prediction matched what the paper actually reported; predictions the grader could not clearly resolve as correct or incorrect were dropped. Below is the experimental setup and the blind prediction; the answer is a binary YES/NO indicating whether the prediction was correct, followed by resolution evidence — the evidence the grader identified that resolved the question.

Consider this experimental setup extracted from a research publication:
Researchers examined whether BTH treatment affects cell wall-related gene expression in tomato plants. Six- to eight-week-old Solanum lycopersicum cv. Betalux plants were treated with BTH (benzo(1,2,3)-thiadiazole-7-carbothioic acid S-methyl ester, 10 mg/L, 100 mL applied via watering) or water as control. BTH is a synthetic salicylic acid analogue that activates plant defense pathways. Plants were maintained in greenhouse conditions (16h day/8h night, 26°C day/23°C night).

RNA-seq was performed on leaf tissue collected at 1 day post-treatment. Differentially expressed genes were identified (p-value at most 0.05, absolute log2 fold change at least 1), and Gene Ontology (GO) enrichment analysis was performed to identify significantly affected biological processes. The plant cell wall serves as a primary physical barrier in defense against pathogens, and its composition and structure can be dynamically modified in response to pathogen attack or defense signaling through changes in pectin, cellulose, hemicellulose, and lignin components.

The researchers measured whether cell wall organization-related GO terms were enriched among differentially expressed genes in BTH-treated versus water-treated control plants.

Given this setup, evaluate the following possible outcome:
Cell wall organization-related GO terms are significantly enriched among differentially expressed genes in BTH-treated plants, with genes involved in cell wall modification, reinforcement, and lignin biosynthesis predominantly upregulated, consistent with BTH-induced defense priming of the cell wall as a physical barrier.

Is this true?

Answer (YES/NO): NO